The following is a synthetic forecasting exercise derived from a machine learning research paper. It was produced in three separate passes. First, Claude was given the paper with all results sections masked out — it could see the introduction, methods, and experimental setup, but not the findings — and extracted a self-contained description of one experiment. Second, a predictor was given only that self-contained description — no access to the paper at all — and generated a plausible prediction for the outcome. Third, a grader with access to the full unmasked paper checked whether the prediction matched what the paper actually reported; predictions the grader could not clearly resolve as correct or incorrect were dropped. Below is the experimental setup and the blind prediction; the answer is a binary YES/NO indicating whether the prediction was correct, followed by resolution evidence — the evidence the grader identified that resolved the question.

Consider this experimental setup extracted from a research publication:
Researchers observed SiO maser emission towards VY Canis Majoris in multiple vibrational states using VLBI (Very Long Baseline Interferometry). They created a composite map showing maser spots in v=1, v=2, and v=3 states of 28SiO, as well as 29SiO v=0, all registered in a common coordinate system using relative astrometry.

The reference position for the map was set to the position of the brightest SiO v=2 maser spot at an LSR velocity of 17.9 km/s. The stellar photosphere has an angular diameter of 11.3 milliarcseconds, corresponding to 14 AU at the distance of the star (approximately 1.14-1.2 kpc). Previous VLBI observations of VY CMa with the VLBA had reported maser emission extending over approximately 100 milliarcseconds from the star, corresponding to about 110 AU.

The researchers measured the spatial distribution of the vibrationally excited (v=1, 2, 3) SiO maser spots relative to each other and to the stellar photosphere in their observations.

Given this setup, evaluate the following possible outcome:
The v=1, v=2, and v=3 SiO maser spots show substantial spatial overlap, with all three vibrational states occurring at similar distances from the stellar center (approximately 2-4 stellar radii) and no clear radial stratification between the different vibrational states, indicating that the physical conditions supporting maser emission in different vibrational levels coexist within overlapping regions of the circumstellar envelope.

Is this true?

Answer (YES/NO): YES